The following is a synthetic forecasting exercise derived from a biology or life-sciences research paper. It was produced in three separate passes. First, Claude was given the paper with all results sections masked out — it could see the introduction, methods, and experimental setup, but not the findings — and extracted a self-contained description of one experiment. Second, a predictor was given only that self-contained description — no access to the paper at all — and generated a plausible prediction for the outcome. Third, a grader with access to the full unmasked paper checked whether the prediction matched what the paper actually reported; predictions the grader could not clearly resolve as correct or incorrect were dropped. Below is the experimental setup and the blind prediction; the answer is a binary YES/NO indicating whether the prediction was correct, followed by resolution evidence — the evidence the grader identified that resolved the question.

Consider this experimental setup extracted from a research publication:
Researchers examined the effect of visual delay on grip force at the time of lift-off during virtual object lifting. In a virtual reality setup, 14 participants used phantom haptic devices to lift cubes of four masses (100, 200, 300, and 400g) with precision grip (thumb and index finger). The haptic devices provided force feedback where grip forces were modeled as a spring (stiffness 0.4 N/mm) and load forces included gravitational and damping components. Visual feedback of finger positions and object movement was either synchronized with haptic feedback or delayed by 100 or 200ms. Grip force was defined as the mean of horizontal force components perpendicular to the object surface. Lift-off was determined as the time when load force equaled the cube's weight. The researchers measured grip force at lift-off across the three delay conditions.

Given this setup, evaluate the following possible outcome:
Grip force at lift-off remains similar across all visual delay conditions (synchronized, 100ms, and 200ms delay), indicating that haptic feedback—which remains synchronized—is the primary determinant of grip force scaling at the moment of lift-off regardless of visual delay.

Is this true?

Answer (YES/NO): NO